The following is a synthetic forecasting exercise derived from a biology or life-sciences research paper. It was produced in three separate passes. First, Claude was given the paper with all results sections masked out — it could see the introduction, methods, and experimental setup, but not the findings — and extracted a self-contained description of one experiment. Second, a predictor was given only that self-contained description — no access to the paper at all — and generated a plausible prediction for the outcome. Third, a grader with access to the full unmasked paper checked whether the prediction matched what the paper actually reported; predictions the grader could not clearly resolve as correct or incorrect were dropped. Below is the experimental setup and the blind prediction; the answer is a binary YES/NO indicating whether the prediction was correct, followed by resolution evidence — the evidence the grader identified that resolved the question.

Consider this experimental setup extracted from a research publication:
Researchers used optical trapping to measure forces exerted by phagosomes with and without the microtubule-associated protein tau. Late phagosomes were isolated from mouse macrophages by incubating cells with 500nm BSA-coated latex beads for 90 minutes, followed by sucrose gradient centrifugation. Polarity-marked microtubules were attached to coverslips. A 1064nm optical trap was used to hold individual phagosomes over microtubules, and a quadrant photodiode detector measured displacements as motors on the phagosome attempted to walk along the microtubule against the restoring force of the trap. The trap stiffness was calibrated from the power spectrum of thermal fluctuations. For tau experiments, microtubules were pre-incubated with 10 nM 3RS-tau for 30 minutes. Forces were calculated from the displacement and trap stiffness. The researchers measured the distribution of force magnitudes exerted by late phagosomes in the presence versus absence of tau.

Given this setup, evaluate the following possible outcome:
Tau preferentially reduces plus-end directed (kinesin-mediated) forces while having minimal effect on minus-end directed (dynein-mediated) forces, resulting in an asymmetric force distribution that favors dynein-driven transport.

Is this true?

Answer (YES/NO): NO